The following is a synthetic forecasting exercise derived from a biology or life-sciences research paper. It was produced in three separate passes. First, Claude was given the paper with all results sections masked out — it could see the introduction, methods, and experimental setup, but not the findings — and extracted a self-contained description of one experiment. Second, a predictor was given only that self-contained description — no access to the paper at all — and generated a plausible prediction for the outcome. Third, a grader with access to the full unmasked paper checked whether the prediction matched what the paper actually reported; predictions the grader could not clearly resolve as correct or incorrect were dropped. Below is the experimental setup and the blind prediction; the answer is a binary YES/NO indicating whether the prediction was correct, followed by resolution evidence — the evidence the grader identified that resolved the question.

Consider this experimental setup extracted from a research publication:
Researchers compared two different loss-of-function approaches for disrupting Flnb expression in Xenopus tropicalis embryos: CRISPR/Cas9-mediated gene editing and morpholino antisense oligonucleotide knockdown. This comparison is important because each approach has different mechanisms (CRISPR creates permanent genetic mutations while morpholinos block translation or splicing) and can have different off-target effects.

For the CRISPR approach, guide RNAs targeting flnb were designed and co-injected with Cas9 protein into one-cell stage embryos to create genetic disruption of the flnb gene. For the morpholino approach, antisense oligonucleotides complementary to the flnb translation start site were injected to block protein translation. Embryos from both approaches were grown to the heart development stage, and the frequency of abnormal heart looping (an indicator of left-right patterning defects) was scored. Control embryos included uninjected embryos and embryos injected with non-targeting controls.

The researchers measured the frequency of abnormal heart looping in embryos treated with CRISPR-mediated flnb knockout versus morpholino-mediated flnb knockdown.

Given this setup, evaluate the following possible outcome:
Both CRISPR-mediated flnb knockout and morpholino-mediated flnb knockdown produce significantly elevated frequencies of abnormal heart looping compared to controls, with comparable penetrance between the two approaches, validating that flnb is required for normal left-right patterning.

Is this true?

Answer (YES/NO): YES